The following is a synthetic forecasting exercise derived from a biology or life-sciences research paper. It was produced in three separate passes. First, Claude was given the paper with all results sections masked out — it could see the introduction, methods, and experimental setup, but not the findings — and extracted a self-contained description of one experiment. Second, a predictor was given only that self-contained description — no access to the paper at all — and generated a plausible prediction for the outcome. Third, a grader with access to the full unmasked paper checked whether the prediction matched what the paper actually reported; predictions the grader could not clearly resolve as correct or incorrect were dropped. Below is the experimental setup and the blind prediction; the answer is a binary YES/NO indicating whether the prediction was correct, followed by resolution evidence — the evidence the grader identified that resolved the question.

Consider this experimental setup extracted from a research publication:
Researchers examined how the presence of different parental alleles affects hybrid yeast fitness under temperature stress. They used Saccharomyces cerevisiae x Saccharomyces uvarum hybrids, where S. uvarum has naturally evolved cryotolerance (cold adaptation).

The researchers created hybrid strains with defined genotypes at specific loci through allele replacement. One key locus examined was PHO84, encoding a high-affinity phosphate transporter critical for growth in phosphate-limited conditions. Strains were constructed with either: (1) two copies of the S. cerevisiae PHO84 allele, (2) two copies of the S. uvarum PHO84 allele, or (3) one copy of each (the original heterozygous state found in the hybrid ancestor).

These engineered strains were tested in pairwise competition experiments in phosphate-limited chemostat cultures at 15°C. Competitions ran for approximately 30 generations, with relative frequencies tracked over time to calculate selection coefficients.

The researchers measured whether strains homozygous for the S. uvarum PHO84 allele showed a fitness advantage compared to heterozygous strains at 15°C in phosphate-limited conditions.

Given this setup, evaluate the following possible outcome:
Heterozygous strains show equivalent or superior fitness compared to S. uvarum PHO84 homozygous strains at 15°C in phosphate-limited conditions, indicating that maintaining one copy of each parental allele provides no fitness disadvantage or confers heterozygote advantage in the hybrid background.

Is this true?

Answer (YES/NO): NO